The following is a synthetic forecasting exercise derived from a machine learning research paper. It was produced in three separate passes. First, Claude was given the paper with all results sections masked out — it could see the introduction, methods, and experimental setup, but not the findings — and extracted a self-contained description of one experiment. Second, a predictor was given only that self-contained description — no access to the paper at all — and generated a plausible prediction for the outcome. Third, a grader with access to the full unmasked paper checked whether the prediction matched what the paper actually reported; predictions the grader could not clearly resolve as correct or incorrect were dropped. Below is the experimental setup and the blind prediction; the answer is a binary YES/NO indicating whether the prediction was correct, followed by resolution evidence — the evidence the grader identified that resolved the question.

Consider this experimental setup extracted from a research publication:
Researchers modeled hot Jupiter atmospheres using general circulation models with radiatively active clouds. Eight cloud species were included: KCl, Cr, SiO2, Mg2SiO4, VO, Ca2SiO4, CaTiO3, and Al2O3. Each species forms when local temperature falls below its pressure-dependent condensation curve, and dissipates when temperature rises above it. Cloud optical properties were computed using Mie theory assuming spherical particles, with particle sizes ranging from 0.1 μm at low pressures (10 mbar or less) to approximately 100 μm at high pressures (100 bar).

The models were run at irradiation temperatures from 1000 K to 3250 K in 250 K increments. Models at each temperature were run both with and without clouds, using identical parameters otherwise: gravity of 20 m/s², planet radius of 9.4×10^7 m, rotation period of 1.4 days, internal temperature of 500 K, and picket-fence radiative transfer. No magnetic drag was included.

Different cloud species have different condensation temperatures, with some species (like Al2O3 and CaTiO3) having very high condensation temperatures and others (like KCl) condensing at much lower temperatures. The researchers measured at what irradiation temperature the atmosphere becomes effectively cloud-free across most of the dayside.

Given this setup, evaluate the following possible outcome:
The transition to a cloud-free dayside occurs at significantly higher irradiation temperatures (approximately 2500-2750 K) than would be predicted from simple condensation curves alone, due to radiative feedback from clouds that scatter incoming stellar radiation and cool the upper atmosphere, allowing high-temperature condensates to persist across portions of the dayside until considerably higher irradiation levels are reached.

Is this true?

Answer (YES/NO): YES